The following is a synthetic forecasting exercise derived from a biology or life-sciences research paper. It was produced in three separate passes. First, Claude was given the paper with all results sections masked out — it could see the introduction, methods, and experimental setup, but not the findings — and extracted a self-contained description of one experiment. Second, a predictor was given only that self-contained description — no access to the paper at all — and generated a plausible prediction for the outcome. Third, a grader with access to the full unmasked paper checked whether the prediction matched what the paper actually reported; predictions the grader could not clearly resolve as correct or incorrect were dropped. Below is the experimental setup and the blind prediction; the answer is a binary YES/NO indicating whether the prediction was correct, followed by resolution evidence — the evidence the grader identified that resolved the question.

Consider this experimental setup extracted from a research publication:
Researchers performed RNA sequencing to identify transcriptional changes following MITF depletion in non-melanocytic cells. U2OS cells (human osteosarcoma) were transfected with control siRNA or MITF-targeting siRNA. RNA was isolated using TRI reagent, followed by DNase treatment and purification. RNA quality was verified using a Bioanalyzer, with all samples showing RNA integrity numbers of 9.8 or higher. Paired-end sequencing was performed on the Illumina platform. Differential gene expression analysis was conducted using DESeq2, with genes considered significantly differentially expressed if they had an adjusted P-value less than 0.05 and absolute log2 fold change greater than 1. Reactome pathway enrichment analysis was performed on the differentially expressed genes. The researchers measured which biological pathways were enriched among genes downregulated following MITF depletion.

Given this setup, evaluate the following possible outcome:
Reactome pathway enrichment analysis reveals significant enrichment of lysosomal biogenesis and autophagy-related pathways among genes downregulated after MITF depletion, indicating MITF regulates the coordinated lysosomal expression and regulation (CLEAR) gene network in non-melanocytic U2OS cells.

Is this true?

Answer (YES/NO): NO